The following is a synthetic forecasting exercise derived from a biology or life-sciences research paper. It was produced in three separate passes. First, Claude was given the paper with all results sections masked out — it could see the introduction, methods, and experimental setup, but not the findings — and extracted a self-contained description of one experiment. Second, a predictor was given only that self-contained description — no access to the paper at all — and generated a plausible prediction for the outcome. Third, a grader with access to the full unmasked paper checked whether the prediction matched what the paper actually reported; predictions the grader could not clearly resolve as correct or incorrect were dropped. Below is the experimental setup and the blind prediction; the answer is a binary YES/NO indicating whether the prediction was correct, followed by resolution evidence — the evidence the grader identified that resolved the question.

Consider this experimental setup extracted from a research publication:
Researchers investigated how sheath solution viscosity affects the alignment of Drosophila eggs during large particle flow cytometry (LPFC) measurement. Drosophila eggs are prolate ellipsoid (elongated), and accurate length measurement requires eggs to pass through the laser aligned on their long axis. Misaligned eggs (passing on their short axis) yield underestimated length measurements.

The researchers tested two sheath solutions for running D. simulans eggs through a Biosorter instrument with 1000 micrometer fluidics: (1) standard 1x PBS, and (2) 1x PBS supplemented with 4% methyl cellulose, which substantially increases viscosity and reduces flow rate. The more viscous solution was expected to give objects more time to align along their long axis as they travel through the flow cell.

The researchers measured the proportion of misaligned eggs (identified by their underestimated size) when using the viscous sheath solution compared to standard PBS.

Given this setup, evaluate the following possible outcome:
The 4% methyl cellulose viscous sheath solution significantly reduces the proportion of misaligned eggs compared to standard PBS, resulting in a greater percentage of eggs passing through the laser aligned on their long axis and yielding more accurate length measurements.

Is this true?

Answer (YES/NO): YES